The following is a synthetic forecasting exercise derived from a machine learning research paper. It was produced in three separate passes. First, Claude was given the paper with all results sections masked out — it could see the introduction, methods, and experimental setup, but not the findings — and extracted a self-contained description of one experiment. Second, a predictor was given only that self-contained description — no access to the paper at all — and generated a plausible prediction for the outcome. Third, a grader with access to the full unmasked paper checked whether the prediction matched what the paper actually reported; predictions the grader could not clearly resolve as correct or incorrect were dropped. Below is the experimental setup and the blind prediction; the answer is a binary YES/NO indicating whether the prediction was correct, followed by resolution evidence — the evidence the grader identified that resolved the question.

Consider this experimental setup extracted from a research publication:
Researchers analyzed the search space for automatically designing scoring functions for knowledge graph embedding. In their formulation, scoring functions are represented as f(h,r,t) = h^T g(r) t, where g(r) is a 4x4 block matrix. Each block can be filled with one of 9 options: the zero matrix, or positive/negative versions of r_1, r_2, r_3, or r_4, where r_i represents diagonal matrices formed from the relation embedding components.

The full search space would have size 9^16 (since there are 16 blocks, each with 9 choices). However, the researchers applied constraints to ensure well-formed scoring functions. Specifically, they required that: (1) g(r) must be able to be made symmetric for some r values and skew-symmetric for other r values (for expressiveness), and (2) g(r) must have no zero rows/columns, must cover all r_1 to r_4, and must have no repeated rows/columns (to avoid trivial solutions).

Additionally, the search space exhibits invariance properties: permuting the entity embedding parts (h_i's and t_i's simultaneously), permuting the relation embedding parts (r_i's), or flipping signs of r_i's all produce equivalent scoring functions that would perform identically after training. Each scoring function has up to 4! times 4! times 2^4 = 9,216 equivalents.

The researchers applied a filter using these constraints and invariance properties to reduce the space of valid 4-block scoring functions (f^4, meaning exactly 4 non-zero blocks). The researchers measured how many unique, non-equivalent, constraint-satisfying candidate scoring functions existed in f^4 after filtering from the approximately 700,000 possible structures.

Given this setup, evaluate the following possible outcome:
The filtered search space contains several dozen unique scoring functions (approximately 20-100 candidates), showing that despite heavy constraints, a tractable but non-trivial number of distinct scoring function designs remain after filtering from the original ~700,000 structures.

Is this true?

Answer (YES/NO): NO